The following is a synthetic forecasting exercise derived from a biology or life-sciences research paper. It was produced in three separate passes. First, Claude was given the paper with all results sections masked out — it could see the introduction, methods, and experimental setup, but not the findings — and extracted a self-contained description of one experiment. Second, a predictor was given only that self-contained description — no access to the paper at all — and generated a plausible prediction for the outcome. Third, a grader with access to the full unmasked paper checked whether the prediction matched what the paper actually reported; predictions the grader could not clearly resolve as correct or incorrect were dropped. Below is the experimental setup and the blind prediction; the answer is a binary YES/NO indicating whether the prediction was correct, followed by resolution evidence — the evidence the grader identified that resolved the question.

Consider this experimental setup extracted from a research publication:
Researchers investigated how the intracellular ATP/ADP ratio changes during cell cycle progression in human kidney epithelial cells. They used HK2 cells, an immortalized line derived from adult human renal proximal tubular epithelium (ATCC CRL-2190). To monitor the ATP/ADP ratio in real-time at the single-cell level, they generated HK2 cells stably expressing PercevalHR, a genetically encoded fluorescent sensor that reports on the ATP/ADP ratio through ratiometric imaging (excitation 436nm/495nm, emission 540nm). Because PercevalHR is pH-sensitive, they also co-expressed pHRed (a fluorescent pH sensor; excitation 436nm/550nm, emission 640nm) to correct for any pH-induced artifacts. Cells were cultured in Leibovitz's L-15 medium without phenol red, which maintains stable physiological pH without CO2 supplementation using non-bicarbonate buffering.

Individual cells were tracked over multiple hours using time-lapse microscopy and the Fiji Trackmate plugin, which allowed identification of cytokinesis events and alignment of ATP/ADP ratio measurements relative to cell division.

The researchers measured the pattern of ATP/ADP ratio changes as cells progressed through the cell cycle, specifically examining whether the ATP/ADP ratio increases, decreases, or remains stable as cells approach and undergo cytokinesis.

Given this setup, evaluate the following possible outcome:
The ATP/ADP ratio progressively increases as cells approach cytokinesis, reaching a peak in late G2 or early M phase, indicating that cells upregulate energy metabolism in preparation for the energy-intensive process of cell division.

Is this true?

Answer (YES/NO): NO